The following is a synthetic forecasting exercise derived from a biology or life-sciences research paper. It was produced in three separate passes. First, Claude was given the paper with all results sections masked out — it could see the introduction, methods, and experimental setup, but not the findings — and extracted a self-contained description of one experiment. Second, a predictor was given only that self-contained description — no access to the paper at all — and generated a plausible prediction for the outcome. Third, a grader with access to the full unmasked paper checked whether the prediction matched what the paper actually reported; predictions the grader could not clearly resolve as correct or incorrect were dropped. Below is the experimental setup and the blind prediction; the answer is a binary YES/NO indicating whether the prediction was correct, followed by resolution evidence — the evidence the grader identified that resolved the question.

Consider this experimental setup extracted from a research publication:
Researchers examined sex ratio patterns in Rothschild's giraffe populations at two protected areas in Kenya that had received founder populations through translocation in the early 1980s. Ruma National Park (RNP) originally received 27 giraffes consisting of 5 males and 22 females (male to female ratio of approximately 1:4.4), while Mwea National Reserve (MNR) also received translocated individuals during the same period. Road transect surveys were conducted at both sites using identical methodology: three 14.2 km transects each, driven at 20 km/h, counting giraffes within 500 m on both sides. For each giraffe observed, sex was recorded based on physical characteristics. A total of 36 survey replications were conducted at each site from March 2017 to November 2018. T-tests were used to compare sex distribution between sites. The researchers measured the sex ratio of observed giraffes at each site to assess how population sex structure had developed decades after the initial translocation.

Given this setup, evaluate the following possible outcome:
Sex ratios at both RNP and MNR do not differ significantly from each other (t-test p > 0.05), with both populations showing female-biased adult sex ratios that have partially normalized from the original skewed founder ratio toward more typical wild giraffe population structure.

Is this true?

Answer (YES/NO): NO